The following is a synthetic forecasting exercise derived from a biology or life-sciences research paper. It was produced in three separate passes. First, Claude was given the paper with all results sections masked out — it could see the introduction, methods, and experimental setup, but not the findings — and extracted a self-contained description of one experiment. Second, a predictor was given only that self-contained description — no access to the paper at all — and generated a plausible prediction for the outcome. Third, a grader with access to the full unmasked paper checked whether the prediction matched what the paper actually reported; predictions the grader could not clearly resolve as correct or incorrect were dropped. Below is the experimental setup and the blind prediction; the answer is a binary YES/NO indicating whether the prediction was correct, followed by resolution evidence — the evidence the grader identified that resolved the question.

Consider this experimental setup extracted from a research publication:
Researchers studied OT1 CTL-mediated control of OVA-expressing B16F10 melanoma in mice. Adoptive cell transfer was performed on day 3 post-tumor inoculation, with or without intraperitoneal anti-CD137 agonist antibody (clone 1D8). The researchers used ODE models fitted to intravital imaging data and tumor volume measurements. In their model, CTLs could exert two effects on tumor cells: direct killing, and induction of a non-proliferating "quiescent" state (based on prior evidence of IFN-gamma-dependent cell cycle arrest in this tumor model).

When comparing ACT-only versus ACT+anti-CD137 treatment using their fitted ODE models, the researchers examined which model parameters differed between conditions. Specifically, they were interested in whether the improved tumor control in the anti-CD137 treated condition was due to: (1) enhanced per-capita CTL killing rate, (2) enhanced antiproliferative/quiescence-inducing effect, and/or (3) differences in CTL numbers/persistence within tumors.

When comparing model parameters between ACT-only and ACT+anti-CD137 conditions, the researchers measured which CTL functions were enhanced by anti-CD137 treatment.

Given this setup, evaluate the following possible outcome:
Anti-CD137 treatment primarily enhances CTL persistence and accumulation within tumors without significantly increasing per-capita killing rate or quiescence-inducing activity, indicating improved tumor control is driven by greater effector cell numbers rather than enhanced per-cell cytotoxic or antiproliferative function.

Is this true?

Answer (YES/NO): NO